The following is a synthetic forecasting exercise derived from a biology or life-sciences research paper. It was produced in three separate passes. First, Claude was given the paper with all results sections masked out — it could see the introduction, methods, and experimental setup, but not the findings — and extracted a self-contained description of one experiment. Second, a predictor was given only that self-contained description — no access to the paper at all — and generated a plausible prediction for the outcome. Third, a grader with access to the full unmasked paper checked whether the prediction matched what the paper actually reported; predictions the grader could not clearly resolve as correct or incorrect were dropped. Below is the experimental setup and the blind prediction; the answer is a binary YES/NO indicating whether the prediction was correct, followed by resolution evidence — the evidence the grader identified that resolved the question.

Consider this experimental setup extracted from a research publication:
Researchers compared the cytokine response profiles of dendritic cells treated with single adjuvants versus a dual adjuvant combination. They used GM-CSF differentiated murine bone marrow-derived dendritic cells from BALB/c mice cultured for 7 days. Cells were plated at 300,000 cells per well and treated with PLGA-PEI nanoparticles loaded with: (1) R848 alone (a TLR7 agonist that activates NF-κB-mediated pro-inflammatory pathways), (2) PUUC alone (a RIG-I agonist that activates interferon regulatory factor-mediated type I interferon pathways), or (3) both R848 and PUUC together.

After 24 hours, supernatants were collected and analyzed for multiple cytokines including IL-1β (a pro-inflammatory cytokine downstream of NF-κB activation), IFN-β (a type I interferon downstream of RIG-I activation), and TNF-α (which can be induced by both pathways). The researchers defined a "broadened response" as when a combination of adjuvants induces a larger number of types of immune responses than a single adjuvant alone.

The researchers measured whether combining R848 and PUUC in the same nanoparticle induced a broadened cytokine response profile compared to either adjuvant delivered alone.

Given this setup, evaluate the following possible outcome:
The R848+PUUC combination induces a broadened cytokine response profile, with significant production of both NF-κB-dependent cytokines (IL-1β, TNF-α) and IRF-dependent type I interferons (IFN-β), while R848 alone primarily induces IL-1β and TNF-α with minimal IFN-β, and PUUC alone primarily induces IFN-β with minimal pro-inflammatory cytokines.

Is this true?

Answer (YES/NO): YES